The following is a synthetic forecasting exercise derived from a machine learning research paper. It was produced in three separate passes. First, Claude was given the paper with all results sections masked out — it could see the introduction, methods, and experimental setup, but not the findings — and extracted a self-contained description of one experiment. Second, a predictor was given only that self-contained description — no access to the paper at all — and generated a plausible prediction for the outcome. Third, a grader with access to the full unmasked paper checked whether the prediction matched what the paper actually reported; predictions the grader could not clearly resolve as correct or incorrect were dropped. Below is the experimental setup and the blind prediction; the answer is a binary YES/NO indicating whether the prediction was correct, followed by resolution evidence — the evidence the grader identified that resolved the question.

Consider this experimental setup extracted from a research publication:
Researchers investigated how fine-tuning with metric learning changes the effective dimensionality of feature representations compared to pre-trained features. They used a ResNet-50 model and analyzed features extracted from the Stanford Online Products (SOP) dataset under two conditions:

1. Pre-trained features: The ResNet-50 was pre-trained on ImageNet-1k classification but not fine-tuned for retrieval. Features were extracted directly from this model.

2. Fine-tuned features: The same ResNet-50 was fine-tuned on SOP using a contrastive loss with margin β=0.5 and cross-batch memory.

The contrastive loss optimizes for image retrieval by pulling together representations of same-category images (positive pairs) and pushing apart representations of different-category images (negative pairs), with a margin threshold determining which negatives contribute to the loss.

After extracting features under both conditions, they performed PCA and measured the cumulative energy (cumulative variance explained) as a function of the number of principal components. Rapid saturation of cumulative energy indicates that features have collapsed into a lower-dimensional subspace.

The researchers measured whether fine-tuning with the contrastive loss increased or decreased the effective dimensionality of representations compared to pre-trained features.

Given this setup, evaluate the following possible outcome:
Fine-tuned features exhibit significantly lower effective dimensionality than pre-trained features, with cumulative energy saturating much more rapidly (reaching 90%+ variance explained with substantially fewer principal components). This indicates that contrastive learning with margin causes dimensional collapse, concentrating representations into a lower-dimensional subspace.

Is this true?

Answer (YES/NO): YES